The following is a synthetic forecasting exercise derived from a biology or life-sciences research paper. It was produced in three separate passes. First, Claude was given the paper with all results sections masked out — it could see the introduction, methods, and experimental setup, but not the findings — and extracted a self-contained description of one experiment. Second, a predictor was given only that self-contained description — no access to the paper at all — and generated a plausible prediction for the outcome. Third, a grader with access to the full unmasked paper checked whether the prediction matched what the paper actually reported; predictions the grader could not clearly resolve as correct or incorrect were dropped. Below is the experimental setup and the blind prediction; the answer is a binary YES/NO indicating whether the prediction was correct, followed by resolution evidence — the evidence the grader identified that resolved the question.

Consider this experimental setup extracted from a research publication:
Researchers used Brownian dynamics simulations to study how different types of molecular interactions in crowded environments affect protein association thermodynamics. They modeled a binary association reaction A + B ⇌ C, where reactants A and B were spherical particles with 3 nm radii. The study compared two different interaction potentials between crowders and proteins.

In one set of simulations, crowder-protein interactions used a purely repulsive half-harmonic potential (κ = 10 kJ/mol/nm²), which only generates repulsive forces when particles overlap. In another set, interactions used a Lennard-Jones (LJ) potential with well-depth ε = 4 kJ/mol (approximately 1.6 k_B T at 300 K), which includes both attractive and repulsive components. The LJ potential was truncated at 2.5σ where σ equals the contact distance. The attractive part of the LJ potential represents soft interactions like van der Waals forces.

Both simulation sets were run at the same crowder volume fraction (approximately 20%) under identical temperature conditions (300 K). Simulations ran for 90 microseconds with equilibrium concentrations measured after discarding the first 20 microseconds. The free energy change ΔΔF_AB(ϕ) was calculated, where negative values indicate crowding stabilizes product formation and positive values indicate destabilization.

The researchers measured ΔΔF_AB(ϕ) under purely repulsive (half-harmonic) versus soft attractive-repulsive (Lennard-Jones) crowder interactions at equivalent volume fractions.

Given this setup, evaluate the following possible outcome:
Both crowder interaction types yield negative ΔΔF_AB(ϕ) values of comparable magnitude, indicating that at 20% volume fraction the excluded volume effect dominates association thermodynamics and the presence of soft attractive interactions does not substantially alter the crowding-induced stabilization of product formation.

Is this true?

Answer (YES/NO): NO